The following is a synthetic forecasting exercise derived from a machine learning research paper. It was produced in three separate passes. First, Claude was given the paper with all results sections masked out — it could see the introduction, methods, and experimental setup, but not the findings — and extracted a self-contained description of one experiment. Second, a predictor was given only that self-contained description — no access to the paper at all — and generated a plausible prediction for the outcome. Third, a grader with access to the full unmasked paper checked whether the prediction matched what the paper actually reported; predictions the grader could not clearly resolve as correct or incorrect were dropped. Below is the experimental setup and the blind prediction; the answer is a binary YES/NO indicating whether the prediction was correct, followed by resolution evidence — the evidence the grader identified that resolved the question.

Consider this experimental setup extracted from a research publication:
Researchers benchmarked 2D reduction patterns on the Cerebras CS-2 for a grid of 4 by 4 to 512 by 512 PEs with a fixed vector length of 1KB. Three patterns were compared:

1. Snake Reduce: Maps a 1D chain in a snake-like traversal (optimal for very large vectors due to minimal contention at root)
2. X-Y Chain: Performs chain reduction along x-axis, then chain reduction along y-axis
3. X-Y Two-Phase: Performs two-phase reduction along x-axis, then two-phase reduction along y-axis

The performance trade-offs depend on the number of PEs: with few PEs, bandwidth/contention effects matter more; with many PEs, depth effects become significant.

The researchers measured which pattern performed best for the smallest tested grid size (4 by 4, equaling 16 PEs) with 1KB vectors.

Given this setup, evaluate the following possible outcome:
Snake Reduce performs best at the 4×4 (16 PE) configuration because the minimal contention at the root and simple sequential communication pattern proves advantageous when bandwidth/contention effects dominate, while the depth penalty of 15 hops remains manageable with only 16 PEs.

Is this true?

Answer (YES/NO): YES